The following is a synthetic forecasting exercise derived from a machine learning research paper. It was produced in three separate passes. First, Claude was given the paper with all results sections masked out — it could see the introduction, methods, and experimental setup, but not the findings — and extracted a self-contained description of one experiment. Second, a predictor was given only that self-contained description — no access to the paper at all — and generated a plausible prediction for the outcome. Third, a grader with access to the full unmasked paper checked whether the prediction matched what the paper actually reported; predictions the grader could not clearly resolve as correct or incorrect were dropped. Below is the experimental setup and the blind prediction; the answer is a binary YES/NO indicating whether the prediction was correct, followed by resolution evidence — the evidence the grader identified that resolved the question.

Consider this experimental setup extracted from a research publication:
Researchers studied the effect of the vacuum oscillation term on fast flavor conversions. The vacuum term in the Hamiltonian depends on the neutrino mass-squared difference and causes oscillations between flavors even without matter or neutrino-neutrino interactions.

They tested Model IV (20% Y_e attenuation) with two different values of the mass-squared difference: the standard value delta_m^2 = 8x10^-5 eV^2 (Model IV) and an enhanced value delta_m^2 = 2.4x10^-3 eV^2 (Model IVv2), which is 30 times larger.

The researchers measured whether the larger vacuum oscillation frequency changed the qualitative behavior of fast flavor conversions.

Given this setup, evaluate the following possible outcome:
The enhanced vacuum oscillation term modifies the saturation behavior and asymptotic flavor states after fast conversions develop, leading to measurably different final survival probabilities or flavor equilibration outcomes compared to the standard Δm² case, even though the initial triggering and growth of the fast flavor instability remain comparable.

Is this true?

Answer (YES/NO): NO